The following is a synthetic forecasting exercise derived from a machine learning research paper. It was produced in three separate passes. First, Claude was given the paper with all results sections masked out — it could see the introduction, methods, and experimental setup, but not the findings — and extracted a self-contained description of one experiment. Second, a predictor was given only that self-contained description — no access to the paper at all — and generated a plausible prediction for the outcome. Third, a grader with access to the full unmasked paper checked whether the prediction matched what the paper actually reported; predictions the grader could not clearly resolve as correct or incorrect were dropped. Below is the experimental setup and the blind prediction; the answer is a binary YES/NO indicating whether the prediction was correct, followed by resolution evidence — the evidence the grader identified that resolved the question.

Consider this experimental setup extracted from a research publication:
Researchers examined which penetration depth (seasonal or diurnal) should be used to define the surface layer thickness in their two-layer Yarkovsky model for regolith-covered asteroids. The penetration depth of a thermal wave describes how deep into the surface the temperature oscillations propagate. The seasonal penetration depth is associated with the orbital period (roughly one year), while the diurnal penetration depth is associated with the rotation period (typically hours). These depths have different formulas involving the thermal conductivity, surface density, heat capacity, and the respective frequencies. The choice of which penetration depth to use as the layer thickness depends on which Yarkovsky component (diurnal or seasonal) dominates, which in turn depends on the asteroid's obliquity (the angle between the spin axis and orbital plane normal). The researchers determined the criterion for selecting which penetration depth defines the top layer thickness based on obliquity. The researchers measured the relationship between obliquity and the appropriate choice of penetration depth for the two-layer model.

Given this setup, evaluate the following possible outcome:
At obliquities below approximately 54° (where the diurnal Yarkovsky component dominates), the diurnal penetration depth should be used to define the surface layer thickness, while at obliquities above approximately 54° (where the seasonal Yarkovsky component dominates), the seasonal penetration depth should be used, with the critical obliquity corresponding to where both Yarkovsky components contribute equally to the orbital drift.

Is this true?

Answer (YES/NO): NO